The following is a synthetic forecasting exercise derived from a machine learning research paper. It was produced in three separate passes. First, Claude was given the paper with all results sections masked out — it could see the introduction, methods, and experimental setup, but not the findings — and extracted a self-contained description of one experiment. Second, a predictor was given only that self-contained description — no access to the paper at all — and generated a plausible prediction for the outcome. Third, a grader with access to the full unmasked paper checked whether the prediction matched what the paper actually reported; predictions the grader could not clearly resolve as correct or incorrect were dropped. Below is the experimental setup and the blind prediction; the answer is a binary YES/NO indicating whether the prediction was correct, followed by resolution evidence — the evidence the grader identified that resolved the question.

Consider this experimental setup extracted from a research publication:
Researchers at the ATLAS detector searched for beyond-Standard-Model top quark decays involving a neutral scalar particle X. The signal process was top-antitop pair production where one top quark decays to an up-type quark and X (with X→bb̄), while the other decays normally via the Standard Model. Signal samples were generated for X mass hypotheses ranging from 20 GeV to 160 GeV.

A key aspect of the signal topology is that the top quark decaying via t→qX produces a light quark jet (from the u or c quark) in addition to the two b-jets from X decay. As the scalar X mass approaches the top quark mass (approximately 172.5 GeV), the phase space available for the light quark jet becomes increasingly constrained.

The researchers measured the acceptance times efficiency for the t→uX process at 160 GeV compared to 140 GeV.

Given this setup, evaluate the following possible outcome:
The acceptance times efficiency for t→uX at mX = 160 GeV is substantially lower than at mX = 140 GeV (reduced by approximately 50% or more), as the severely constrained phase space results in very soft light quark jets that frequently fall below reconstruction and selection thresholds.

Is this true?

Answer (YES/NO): NO